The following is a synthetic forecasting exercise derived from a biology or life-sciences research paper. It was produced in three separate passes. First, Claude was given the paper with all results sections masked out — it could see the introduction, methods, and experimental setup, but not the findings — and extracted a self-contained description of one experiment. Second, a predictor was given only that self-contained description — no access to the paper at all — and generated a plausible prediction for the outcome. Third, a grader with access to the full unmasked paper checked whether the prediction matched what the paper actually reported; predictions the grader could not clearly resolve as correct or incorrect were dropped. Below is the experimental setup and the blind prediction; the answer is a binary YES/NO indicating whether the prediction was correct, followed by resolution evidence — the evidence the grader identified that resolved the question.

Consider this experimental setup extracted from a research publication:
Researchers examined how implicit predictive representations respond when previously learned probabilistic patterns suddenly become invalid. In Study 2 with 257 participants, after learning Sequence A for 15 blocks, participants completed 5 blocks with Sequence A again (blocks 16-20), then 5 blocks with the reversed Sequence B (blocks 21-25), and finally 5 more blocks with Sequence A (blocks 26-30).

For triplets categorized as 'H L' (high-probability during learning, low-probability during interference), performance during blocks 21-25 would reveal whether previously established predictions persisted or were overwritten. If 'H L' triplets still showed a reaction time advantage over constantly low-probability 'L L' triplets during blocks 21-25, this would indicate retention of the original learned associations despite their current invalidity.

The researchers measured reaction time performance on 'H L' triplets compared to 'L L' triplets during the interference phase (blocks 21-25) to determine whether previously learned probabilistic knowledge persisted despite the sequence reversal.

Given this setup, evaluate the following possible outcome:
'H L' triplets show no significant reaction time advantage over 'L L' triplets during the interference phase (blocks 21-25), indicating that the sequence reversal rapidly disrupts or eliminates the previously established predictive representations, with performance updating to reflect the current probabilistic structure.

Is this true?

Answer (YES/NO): NO